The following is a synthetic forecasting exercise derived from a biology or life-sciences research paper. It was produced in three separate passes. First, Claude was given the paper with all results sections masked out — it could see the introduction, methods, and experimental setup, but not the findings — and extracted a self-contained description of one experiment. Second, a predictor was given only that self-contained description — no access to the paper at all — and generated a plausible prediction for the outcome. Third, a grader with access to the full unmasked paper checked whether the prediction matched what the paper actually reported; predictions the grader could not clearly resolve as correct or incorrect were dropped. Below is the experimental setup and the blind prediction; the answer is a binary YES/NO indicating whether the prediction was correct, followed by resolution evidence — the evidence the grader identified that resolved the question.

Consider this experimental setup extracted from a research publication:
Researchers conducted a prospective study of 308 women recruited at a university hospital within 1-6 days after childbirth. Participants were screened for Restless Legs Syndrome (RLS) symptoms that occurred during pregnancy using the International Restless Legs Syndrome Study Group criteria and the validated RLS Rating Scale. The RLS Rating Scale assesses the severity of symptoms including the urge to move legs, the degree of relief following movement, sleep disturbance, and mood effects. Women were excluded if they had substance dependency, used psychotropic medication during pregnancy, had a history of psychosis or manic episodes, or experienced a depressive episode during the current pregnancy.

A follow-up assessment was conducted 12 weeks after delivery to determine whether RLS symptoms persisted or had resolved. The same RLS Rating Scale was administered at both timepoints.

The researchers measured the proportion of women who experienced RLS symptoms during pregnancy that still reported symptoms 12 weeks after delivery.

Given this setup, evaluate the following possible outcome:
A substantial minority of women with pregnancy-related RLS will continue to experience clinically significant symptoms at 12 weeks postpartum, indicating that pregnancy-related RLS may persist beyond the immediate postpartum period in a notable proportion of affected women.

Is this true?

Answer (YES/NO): YES